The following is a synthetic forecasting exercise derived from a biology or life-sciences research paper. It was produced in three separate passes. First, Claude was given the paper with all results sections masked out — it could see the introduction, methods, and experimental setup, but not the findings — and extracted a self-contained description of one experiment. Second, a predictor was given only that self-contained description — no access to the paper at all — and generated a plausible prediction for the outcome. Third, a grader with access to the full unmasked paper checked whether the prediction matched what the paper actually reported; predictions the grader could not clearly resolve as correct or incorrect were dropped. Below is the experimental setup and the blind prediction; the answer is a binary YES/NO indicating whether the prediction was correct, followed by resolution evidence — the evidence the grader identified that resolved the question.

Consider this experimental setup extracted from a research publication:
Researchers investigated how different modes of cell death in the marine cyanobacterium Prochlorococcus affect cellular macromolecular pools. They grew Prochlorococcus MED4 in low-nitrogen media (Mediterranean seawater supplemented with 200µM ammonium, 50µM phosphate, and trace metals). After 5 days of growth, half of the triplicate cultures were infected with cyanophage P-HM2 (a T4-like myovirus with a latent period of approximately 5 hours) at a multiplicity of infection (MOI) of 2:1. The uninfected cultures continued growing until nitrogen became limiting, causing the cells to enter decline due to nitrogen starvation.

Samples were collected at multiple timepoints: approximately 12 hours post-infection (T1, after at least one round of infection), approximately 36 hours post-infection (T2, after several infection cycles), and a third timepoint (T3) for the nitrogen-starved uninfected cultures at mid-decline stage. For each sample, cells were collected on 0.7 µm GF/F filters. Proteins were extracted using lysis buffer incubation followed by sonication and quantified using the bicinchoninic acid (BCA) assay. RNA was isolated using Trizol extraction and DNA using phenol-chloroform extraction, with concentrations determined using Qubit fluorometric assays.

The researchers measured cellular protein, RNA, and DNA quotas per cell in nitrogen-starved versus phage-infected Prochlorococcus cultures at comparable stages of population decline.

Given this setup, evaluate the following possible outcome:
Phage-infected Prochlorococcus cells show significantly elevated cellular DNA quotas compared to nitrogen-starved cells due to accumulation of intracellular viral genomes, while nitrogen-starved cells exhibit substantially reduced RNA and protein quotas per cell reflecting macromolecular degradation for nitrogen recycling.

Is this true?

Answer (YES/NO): YES